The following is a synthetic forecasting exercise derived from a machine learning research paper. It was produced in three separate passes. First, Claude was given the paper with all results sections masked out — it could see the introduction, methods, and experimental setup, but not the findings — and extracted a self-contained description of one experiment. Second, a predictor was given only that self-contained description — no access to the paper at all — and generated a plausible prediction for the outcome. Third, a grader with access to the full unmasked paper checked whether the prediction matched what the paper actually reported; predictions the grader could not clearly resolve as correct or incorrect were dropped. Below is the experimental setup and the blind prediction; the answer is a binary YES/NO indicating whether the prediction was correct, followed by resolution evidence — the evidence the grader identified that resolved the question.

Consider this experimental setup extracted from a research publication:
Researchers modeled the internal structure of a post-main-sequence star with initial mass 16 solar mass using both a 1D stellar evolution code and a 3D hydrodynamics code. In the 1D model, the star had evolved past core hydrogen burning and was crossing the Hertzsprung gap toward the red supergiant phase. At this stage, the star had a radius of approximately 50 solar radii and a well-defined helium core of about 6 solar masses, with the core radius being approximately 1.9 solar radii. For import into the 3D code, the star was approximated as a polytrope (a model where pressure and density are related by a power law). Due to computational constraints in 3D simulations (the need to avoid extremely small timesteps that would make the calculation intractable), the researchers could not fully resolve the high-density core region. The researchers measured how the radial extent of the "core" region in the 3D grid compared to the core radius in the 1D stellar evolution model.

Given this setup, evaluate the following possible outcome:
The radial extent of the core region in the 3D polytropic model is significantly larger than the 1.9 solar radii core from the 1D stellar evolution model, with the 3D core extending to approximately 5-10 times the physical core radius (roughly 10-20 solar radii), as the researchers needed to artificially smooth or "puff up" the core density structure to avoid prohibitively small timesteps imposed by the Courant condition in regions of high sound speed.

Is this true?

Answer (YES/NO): NO